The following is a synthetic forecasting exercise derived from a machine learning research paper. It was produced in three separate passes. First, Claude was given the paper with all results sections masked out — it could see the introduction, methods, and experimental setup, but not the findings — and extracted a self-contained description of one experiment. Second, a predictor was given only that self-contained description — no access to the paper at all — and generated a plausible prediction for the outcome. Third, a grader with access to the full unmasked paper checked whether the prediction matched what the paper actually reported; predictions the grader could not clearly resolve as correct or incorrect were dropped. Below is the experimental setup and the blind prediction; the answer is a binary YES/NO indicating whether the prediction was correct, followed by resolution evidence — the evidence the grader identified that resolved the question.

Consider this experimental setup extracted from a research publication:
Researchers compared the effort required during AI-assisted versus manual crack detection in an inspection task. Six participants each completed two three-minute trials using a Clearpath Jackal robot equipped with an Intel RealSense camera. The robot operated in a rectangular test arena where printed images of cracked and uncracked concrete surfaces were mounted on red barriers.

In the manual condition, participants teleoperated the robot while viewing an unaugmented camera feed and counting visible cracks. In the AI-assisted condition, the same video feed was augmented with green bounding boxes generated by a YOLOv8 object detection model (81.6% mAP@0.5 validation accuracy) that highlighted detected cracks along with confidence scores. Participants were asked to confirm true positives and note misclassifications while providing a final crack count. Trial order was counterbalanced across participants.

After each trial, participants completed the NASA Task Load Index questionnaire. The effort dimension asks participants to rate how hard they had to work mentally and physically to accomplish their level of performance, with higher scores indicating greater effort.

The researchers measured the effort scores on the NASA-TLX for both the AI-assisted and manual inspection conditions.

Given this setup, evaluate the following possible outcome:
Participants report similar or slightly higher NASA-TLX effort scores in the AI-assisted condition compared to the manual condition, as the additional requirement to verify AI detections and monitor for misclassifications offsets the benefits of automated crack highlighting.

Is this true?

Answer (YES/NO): NO